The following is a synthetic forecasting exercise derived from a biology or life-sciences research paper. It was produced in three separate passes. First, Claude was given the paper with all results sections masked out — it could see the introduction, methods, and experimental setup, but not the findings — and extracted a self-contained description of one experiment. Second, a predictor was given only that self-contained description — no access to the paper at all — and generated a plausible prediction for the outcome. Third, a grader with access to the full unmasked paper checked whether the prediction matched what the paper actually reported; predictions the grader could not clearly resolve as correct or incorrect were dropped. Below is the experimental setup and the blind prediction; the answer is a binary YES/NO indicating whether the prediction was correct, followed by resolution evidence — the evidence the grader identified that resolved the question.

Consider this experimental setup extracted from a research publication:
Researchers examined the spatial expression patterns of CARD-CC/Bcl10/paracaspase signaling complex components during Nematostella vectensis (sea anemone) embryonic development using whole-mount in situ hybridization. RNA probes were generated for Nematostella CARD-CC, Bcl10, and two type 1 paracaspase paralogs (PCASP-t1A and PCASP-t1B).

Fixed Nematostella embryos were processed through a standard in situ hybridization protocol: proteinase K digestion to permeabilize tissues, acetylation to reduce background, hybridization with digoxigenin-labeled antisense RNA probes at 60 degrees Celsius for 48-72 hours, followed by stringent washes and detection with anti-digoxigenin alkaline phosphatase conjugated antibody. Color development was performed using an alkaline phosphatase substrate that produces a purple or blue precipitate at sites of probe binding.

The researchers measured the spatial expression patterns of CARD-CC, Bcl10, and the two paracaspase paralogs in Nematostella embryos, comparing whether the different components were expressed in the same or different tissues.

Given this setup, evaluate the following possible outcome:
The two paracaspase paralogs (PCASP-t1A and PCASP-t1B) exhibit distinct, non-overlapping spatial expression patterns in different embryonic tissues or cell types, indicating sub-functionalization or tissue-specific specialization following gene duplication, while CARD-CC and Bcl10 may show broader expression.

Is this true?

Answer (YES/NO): NO